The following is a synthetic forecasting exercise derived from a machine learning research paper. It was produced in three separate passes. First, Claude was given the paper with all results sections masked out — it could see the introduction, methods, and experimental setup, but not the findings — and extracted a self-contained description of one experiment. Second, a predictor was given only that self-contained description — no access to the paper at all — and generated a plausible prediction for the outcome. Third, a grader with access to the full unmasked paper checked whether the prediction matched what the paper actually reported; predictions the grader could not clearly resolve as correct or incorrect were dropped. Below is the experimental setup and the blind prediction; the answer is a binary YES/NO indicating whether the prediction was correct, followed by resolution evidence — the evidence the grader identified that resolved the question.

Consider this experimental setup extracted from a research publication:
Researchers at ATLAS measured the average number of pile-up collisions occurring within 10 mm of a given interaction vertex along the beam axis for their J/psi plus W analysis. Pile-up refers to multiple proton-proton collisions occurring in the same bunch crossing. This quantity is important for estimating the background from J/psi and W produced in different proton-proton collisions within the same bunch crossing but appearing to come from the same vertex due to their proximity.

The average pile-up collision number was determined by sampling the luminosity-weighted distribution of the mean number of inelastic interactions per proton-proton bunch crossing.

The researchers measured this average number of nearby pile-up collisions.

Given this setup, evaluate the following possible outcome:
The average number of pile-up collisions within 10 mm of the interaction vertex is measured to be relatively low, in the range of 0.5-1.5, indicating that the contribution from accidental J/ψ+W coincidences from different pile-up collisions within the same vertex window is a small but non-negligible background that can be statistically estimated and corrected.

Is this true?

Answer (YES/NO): NO